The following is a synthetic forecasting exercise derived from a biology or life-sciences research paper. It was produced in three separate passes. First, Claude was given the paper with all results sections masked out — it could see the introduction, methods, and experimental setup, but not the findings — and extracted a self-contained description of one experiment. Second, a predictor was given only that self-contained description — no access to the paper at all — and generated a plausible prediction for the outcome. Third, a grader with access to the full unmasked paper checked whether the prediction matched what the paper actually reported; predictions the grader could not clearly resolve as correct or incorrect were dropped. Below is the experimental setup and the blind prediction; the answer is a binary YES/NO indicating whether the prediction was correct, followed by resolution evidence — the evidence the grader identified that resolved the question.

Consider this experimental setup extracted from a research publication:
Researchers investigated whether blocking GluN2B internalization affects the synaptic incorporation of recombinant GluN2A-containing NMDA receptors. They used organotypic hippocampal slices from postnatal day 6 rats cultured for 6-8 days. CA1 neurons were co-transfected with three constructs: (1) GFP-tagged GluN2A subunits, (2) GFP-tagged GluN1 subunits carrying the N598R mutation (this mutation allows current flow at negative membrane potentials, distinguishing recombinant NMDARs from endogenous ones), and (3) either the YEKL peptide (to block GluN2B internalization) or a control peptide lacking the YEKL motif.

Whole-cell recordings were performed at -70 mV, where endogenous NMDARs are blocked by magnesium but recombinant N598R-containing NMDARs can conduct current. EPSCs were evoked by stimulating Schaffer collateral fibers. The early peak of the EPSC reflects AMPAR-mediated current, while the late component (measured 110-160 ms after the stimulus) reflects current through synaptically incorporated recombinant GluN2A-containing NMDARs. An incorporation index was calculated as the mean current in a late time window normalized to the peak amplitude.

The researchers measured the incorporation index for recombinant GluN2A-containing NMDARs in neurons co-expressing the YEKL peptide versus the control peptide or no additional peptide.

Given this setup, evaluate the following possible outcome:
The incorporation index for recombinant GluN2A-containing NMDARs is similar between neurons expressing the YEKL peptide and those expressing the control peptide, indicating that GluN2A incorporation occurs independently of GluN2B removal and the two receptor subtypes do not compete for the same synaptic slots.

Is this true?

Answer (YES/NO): NO